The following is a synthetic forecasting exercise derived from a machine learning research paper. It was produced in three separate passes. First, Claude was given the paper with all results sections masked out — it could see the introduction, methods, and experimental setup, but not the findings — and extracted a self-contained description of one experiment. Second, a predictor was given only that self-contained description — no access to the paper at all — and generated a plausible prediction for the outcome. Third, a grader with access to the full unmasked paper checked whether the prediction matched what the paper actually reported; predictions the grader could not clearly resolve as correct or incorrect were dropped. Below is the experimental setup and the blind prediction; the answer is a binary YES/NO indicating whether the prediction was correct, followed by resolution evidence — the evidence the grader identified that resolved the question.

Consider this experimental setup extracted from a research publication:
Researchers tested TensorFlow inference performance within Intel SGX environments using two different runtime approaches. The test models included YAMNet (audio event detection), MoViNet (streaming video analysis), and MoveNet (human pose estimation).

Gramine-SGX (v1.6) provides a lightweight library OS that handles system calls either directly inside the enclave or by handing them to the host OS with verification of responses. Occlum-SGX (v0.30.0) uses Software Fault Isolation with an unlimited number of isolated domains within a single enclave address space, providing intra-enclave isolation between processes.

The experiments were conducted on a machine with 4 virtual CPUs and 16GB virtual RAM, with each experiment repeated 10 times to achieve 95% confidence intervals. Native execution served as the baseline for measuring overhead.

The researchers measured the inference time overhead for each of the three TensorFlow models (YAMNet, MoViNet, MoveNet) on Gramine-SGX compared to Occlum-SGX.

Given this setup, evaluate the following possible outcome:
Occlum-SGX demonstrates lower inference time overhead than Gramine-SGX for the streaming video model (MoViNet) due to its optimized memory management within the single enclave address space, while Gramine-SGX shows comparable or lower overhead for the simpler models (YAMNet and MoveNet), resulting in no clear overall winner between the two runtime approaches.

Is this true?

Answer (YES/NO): NO